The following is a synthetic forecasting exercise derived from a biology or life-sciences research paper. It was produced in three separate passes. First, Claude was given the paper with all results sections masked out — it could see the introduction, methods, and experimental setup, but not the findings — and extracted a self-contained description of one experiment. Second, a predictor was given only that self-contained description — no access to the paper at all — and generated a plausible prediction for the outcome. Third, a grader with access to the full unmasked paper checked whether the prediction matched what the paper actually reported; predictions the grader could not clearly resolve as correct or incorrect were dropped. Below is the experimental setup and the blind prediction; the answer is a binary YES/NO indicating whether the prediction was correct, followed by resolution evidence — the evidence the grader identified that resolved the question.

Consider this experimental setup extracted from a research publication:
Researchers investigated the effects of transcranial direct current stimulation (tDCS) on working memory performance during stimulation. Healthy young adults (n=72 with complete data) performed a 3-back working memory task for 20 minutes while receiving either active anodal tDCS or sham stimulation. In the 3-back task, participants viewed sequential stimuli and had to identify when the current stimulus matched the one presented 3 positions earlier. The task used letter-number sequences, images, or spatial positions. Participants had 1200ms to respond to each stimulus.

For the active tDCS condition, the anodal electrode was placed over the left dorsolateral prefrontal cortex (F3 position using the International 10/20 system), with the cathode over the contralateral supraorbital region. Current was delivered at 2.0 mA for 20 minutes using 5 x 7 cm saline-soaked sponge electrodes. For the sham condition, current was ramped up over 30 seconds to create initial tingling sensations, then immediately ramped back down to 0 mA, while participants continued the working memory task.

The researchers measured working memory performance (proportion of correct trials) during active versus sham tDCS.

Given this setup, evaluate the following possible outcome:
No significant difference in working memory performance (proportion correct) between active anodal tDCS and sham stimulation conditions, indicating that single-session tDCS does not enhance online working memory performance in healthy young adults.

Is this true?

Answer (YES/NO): YES